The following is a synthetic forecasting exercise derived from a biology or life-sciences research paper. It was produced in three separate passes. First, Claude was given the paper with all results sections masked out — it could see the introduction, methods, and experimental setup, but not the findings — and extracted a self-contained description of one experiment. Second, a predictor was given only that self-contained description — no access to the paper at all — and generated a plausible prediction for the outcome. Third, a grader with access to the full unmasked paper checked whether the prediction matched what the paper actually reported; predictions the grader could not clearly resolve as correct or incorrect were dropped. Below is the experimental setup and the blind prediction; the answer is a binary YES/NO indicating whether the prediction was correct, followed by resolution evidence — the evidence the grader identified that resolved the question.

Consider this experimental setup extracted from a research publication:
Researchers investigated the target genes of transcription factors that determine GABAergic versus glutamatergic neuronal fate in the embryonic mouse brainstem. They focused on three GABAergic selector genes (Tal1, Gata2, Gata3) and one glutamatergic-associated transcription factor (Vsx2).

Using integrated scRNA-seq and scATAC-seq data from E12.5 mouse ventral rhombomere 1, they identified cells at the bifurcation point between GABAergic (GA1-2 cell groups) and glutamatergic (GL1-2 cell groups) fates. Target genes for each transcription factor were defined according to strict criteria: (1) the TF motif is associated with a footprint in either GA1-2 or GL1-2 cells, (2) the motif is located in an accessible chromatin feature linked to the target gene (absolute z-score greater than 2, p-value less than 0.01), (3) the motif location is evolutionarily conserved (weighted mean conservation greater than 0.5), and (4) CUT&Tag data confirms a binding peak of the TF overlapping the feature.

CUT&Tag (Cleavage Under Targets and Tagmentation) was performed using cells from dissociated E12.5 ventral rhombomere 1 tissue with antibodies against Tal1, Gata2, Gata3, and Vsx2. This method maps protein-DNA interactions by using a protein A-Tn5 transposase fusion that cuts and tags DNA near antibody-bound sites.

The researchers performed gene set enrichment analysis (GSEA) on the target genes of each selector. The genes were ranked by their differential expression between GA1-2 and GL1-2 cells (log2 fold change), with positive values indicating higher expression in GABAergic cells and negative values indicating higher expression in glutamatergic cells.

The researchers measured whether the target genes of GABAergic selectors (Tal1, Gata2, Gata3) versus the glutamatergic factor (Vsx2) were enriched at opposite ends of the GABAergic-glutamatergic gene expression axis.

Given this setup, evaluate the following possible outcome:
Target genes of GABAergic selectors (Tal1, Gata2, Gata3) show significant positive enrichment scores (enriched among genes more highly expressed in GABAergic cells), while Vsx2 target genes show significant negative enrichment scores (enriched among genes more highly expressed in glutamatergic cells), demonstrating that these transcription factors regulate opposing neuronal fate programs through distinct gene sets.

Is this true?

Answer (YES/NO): NO